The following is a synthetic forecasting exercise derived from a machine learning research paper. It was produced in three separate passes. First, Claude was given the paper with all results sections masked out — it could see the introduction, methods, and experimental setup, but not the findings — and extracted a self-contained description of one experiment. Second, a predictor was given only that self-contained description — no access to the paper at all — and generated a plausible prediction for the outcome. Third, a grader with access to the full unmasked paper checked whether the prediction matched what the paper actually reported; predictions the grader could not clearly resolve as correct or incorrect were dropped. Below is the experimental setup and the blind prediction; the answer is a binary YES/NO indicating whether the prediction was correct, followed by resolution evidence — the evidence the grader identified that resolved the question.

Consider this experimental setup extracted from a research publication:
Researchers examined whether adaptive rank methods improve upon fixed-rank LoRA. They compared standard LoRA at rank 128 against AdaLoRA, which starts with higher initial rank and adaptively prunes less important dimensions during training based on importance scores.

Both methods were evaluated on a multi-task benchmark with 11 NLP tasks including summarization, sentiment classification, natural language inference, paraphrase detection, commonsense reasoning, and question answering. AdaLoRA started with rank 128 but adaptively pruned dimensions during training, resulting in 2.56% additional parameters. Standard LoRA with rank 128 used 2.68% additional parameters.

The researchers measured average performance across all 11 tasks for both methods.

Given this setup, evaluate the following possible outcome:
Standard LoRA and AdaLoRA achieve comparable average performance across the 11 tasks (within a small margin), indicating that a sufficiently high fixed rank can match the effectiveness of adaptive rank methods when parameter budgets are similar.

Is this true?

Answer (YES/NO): YES